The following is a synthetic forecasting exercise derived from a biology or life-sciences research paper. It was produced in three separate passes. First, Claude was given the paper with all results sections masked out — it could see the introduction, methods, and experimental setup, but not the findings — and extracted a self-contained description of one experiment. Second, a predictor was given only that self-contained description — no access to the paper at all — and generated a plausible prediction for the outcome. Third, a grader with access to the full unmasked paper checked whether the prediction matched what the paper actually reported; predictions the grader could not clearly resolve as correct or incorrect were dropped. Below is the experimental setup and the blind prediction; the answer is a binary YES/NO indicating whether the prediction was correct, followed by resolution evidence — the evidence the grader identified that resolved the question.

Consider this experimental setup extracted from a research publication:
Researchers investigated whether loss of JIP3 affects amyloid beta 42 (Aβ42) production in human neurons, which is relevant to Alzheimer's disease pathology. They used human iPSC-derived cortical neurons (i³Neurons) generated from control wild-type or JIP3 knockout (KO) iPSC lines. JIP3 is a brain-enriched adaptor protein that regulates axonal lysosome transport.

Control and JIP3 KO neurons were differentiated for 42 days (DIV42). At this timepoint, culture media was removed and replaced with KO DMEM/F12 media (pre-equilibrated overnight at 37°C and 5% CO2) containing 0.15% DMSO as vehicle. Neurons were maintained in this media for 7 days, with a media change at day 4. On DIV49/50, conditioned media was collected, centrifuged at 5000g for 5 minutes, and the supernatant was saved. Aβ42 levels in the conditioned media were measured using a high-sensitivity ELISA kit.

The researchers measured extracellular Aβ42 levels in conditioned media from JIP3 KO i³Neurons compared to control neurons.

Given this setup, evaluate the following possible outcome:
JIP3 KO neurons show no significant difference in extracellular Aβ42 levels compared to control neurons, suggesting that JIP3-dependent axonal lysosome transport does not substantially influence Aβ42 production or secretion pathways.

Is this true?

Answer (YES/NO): NO